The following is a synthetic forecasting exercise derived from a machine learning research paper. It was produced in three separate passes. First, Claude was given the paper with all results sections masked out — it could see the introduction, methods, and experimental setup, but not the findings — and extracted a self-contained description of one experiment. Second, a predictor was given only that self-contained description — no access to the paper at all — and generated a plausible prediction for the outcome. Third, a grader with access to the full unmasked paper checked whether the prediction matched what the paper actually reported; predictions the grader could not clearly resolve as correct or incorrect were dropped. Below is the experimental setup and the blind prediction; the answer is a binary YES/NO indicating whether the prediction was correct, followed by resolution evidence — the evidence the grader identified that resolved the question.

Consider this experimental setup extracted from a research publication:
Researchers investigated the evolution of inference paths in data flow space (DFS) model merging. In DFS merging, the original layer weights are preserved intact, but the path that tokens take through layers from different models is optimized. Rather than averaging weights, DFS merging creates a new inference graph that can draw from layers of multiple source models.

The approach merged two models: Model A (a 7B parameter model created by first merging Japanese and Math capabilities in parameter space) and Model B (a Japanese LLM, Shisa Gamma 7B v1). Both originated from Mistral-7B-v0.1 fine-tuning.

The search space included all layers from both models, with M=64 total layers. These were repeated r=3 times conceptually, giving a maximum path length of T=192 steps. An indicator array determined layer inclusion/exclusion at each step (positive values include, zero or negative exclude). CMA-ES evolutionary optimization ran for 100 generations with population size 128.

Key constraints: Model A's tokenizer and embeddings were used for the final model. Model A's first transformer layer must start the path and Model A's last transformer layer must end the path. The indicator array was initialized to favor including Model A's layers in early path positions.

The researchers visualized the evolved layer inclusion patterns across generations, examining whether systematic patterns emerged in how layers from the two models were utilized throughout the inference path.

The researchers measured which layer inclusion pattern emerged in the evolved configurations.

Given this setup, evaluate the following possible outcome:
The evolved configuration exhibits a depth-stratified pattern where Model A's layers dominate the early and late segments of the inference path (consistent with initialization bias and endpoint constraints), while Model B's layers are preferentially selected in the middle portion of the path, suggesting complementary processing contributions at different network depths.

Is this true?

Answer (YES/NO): NO